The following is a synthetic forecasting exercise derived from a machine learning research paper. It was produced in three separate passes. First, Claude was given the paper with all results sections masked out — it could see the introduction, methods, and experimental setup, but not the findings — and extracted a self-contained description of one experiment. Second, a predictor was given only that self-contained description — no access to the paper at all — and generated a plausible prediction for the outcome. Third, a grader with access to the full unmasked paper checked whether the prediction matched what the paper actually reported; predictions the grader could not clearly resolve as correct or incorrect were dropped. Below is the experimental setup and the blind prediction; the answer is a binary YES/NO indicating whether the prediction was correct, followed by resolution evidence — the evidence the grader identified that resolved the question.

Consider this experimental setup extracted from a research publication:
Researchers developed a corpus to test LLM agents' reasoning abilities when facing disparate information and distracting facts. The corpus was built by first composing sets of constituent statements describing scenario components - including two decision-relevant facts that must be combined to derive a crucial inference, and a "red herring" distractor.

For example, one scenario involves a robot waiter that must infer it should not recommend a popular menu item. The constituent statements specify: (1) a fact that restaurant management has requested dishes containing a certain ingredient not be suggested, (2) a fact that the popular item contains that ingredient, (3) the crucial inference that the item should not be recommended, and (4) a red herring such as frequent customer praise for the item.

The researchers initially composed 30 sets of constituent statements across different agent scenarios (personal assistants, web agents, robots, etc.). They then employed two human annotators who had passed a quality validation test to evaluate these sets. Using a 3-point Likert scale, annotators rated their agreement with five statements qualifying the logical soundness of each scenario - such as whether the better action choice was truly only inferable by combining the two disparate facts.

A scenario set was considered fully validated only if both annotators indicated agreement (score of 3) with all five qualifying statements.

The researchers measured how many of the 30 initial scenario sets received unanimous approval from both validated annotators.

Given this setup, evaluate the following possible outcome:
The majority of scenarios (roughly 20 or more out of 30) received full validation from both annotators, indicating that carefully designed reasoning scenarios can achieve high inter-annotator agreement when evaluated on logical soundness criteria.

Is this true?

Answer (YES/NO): NO